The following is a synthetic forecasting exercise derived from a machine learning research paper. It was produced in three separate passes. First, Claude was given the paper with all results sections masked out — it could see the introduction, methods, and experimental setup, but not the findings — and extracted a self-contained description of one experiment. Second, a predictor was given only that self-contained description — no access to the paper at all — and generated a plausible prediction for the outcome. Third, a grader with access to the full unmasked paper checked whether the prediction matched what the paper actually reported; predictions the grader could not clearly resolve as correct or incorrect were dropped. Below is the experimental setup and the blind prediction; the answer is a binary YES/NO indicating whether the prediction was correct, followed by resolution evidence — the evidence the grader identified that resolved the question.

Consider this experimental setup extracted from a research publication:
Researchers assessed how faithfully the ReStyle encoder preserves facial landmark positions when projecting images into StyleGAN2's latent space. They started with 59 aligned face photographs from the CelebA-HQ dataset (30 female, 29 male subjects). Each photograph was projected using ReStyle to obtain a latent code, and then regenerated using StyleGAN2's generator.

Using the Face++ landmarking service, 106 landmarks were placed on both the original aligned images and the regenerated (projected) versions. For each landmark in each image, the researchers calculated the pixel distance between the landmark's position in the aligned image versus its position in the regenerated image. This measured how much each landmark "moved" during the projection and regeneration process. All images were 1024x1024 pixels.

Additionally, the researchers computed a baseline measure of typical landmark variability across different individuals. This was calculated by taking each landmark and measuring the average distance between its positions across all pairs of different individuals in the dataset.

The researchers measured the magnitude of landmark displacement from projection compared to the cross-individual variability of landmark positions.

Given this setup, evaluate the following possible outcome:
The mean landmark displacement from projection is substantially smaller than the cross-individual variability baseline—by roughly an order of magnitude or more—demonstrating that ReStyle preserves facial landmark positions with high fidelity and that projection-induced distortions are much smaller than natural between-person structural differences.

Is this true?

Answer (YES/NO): NO